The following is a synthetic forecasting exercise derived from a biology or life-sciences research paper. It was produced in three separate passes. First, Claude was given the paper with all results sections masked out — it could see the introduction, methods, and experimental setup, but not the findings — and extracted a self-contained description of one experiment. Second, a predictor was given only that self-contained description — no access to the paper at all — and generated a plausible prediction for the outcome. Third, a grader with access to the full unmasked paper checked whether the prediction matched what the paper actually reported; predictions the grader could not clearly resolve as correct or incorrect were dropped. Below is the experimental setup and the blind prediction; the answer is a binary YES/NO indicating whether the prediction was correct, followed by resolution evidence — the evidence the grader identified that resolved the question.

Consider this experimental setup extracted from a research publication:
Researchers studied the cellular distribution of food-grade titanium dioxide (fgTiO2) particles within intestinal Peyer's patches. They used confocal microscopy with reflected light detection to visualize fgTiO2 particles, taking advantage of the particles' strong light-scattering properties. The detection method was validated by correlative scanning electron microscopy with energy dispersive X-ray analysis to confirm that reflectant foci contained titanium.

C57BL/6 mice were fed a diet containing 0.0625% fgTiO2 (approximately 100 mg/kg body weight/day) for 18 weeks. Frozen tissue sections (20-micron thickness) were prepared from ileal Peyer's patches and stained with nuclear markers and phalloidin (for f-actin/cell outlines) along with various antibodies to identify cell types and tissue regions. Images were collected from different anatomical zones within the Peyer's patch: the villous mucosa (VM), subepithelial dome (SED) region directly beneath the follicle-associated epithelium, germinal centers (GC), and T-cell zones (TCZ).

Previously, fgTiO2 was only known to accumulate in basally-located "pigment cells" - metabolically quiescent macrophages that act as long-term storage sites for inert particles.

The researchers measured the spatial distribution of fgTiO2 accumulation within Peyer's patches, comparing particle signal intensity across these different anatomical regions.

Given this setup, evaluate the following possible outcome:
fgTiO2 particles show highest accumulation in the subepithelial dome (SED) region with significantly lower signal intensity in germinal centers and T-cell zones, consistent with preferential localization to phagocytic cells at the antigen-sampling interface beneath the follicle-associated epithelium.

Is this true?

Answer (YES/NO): YES